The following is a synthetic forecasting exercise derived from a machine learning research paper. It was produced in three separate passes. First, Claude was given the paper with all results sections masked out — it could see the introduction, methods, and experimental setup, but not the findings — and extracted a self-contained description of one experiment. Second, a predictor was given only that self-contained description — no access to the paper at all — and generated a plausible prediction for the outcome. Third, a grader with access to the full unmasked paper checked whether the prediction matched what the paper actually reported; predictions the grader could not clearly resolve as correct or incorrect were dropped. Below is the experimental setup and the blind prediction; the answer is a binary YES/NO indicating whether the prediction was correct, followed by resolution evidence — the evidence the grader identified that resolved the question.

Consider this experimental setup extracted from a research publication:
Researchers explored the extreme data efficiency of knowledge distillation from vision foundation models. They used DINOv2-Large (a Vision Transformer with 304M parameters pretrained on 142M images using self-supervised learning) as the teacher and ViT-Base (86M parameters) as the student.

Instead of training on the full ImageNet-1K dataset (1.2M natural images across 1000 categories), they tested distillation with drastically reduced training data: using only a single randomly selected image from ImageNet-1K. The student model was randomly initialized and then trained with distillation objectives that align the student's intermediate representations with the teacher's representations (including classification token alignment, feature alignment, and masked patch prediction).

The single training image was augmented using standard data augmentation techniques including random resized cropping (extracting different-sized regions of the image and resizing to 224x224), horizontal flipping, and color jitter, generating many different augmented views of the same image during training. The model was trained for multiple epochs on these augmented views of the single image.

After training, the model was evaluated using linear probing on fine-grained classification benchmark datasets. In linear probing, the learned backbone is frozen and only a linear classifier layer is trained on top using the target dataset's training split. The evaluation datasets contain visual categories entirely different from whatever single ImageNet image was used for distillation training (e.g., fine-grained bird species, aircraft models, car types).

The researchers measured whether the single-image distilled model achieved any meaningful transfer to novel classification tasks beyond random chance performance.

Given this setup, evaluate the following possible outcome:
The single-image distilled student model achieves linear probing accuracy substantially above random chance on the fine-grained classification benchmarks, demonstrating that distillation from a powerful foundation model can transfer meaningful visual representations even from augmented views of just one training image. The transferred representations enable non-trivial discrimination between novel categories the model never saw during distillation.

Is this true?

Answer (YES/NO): YES